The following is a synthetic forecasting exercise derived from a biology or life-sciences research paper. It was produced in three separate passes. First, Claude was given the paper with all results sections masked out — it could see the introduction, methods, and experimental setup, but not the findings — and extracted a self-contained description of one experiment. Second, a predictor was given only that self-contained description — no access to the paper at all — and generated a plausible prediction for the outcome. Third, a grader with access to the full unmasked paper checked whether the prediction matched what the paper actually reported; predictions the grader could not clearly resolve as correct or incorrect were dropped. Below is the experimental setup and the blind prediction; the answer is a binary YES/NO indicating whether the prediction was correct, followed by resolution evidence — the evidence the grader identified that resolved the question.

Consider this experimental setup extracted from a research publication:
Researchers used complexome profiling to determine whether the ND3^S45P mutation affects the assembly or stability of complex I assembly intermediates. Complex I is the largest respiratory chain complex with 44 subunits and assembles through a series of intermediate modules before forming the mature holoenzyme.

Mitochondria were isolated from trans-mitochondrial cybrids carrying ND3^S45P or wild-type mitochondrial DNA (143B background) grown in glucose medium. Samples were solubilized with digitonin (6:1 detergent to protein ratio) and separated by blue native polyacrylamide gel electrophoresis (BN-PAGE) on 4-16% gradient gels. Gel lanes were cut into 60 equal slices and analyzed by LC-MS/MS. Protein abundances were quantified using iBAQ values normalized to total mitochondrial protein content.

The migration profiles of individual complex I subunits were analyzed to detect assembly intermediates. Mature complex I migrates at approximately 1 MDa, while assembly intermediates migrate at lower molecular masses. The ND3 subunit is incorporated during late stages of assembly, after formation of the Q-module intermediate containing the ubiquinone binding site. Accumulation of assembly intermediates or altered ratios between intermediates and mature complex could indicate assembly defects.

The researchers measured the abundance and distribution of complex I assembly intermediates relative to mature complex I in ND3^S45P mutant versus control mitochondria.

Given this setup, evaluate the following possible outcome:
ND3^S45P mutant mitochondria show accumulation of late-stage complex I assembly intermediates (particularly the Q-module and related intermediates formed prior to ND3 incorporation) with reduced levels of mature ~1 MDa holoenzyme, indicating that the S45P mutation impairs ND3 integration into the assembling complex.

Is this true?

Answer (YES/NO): NO